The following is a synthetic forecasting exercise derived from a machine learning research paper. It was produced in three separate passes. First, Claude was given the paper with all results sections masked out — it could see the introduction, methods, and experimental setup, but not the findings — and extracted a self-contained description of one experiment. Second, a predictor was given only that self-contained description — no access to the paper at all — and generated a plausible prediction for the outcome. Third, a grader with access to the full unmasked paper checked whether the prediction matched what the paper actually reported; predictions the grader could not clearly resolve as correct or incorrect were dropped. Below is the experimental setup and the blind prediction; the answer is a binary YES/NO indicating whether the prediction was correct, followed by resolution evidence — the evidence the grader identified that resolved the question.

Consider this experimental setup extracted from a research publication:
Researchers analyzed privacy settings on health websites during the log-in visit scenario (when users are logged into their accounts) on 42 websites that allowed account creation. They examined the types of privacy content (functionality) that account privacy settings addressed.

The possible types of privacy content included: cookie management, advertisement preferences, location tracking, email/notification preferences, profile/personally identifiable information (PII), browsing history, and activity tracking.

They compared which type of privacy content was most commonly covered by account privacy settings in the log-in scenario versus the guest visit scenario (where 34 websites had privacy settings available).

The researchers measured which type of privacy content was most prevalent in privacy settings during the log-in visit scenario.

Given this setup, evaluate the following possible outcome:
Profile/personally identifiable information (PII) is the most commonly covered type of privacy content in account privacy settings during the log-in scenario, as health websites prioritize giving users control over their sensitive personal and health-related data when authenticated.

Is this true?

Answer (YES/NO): NO